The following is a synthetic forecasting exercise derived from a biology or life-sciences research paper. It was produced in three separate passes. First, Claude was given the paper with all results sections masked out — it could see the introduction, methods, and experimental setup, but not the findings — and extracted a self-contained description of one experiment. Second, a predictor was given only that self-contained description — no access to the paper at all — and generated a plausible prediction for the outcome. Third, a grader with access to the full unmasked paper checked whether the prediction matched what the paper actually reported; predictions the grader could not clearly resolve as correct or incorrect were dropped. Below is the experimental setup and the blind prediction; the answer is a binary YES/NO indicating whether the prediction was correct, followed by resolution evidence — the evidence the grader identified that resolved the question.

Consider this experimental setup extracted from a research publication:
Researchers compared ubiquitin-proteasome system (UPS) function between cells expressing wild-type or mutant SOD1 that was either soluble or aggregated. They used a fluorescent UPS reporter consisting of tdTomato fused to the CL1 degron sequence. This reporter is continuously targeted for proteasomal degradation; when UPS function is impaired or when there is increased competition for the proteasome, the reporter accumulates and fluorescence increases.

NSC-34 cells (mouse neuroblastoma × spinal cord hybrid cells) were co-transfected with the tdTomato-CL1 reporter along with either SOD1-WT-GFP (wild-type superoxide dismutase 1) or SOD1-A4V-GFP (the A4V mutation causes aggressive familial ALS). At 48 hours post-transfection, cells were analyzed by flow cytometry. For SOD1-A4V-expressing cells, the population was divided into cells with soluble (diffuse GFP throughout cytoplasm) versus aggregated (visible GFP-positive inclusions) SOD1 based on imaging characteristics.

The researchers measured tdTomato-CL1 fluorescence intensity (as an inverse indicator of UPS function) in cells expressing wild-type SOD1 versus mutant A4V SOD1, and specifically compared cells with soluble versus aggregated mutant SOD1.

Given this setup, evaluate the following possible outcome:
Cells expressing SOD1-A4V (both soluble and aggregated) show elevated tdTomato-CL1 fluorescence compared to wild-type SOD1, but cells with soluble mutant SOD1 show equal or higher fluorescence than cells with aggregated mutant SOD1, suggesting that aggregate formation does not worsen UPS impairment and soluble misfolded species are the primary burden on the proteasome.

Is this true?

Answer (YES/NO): NO